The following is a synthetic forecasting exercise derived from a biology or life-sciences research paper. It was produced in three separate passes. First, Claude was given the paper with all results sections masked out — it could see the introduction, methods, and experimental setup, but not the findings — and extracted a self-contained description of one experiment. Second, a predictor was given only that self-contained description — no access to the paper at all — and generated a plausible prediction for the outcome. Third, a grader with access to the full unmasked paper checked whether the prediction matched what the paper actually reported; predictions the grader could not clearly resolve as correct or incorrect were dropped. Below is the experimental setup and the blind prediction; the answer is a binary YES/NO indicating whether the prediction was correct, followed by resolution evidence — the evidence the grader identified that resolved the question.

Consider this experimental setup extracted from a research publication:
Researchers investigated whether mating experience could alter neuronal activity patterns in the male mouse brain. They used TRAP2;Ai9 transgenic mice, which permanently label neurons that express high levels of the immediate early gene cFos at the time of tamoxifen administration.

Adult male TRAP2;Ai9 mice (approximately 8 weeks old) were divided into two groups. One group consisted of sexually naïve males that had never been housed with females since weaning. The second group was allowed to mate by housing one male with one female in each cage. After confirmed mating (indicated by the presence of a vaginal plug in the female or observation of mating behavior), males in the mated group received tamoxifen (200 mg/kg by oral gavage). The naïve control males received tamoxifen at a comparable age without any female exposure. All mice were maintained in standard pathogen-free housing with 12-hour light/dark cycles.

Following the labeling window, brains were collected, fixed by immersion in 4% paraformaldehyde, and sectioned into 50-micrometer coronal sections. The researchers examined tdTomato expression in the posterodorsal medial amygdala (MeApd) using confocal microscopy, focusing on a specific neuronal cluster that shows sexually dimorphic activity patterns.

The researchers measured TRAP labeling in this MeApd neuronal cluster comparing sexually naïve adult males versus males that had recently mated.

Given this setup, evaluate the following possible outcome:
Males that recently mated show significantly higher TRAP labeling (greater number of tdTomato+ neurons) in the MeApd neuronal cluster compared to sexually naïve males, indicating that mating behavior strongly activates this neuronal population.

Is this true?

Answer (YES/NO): YES